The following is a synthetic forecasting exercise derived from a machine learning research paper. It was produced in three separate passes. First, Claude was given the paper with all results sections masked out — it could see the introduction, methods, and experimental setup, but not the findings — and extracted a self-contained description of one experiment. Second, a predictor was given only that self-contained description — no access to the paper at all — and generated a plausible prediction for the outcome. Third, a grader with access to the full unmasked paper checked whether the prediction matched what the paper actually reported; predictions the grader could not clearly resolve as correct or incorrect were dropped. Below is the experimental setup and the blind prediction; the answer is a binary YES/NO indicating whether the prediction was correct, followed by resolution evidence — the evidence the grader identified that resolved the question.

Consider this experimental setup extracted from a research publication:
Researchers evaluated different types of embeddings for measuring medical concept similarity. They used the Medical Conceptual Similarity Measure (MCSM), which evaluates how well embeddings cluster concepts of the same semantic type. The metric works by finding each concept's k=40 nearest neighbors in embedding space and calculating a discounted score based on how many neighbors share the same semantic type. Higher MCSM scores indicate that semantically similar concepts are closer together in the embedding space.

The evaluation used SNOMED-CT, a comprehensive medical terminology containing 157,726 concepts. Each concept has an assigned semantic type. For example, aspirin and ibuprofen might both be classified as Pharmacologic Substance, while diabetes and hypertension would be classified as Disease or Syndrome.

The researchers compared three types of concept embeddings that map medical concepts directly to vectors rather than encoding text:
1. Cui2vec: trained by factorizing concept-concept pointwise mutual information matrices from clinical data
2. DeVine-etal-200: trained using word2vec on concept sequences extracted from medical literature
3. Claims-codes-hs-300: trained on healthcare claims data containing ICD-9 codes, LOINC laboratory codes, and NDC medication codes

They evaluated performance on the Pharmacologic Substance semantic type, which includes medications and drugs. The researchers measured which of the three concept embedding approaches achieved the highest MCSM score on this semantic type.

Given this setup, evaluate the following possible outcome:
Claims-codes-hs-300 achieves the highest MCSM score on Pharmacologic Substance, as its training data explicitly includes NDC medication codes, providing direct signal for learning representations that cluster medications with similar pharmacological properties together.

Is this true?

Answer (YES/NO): YES